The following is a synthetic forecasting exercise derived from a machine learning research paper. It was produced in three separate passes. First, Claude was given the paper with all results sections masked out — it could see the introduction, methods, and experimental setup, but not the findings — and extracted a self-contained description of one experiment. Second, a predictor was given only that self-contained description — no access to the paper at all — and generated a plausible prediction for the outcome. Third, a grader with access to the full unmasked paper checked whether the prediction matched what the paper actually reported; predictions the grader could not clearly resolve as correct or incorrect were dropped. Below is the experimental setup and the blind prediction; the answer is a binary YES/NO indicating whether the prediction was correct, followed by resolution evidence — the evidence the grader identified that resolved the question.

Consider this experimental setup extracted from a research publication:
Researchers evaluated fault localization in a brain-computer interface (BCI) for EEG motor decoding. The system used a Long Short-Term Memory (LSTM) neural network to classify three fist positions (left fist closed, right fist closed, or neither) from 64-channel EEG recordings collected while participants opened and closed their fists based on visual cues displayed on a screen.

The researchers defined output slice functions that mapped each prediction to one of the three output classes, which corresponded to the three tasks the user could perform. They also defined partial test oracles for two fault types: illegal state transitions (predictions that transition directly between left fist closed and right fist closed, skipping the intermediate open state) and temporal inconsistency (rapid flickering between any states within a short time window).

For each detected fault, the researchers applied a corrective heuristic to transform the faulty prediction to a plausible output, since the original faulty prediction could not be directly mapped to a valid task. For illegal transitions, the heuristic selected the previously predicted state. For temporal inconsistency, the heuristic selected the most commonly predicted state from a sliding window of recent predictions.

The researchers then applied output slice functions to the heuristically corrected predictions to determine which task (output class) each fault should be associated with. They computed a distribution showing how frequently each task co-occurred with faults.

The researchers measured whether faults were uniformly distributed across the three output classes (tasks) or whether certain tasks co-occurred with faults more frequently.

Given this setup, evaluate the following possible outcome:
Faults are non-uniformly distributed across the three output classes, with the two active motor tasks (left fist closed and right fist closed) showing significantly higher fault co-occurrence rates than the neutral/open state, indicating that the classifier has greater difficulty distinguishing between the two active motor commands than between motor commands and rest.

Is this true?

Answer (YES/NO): NO